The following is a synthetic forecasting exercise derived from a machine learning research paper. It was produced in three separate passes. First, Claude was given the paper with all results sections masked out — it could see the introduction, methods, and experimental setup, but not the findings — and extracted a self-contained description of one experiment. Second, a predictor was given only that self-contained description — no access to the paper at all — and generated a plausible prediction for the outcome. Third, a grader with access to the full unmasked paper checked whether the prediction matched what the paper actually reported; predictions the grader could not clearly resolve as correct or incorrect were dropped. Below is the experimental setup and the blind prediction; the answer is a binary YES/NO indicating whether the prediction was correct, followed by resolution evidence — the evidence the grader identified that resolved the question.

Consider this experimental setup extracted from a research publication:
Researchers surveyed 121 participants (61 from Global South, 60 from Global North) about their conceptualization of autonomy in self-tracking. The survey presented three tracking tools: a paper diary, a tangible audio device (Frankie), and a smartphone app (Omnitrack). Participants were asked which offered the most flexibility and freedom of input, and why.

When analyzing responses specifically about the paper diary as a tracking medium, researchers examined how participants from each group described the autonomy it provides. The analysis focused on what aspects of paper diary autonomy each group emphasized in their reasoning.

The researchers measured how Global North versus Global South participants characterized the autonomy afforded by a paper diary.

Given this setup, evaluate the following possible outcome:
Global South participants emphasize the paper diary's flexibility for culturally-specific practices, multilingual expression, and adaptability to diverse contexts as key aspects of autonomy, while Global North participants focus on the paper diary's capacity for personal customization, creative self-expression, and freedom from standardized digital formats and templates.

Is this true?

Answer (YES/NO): NO